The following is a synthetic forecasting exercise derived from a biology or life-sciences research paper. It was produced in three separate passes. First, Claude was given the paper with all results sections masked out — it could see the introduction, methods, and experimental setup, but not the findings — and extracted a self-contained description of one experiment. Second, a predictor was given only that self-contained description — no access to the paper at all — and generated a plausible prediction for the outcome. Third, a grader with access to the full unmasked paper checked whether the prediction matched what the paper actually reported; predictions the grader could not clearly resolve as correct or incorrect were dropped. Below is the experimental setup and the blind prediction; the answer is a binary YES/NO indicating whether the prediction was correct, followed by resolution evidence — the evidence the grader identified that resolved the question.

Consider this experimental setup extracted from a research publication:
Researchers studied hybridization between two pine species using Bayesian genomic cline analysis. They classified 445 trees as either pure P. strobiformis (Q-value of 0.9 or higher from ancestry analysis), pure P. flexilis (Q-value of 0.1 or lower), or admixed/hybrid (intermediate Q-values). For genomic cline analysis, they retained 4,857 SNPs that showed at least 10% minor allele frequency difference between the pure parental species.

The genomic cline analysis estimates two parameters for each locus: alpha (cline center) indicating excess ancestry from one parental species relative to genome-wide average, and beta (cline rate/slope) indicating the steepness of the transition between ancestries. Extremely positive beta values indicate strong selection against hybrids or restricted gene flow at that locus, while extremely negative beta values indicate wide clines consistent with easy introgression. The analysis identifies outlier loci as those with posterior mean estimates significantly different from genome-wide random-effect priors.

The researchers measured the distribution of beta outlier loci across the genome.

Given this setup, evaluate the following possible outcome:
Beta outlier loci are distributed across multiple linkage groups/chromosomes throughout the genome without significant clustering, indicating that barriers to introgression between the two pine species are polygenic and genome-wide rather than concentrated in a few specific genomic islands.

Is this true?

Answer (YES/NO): NO